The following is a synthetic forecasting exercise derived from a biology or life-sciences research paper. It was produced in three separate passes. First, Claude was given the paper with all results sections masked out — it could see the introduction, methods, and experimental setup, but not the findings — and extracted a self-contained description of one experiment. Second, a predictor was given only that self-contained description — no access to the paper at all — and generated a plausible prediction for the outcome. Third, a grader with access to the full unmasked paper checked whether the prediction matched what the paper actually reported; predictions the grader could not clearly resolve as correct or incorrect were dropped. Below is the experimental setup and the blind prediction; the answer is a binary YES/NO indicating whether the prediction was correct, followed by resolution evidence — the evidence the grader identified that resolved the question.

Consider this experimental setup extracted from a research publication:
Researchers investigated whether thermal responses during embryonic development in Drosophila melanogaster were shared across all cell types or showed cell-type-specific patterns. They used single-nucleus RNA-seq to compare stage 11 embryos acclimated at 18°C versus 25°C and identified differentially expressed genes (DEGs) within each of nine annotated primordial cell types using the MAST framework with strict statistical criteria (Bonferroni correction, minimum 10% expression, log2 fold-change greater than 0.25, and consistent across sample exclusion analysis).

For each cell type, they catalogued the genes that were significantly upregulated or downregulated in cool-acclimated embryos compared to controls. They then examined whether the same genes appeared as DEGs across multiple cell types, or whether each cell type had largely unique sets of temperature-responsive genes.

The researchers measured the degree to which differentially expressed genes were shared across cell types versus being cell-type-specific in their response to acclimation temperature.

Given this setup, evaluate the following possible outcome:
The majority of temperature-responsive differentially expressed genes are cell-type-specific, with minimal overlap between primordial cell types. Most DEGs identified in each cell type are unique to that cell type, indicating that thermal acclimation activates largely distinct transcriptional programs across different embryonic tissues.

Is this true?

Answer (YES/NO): YES